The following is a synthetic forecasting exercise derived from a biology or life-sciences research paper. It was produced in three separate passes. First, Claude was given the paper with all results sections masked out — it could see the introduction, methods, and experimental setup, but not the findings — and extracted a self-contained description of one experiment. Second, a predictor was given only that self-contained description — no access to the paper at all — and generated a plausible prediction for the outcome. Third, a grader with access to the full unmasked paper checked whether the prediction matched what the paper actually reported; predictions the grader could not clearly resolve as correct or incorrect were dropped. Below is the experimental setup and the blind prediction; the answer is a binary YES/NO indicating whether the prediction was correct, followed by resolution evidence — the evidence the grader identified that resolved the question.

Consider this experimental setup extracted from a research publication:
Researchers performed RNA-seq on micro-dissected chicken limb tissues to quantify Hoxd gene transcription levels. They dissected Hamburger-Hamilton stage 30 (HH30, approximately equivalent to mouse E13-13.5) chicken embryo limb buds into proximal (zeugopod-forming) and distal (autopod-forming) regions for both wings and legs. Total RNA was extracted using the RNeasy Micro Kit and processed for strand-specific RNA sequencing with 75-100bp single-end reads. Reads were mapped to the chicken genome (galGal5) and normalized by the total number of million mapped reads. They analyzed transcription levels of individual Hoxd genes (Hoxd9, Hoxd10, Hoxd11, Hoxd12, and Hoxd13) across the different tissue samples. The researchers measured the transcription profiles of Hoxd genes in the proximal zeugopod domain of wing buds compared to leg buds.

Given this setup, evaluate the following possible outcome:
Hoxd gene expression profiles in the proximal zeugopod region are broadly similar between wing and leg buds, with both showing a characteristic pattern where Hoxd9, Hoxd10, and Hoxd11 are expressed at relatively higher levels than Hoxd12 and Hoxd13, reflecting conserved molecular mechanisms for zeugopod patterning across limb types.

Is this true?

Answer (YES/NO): NO